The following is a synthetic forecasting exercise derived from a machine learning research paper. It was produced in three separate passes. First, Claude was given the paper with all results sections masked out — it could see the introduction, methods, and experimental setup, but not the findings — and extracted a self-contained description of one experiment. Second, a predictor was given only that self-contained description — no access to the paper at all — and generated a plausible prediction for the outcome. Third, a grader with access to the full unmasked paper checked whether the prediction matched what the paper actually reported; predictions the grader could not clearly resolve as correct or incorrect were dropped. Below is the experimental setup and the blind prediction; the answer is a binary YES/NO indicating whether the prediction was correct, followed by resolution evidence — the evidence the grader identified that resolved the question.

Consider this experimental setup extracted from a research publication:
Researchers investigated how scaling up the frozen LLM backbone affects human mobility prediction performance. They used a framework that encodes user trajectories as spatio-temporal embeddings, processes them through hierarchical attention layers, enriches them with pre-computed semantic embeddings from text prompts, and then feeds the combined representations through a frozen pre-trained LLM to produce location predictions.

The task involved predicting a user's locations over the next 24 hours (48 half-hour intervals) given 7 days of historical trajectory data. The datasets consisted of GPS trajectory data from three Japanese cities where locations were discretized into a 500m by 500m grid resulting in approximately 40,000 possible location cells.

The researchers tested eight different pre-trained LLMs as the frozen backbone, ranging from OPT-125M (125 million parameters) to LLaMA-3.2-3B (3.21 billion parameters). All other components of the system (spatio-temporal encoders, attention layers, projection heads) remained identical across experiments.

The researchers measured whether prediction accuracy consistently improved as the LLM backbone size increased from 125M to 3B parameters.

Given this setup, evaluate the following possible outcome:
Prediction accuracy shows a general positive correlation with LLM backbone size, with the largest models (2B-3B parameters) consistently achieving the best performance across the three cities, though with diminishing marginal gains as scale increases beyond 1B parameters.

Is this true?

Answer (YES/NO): NO